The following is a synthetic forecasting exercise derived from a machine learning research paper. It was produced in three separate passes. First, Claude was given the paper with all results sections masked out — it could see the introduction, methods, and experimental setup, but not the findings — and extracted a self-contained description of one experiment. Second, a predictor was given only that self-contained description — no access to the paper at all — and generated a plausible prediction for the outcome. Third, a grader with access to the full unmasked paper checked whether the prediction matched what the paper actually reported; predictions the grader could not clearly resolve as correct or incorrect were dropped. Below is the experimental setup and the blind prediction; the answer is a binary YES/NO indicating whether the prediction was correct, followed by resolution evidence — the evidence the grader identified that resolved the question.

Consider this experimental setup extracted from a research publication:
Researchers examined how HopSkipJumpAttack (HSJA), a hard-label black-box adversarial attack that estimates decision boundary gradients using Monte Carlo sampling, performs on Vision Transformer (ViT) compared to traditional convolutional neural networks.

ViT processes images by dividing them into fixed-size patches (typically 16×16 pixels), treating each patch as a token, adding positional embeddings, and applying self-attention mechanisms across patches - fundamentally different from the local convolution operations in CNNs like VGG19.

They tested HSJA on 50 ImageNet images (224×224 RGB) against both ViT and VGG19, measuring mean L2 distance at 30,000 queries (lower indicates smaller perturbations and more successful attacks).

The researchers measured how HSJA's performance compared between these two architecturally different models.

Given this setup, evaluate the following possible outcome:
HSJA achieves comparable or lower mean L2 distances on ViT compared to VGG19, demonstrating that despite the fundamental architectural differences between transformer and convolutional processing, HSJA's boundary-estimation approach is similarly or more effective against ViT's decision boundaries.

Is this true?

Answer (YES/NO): YES